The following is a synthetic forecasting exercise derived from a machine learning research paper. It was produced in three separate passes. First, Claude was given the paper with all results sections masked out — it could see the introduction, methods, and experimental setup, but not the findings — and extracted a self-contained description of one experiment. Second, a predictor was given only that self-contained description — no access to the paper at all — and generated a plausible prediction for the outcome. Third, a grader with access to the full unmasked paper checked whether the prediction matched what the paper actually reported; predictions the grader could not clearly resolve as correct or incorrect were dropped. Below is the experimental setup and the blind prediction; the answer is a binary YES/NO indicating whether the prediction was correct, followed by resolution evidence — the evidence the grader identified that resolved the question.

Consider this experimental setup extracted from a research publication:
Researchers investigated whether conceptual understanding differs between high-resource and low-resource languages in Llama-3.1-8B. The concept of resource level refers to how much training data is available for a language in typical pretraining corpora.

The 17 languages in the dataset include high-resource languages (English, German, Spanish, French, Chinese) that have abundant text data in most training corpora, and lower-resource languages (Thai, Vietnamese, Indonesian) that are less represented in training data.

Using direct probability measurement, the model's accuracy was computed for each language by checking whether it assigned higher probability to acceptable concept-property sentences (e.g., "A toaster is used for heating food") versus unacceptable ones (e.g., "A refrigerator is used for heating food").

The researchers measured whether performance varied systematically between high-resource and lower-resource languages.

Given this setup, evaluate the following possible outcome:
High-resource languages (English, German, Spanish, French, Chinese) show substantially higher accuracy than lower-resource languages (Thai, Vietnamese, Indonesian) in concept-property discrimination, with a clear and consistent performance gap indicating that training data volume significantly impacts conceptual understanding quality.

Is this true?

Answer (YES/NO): NO